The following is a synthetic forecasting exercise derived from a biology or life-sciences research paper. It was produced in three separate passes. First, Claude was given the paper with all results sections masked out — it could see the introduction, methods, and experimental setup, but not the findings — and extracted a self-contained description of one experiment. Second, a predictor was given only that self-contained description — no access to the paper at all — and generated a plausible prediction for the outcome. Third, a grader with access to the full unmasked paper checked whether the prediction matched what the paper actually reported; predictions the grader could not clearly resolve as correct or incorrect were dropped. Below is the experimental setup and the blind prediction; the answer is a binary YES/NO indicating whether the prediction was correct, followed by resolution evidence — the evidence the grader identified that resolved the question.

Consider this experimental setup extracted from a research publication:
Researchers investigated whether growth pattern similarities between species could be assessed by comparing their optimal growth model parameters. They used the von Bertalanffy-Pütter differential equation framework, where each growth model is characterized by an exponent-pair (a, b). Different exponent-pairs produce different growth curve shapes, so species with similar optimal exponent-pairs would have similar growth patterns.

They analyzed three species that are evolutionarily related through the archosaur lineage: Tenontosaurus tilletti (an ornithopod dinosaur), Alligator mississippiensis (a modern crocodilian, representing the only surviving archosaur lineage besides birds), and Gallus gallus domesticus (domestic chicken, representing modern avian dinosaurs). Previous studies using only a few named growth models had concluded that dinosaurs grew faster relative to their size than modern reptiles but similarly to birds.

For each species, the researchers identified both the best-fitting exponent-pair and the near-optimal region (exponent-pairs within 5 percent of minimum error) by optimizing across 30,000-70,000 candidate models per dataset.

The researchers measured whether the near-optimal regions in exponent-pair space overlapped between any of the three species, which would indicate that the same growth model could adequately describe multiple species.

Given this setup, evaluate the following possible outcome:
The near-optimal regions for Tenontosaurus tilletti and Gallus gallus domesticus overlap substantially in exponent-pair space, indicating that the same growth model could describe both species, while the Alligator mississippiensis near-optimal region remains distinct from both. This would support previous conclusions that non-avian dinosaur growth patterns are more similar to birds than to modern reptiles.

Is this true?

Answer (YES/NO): NO